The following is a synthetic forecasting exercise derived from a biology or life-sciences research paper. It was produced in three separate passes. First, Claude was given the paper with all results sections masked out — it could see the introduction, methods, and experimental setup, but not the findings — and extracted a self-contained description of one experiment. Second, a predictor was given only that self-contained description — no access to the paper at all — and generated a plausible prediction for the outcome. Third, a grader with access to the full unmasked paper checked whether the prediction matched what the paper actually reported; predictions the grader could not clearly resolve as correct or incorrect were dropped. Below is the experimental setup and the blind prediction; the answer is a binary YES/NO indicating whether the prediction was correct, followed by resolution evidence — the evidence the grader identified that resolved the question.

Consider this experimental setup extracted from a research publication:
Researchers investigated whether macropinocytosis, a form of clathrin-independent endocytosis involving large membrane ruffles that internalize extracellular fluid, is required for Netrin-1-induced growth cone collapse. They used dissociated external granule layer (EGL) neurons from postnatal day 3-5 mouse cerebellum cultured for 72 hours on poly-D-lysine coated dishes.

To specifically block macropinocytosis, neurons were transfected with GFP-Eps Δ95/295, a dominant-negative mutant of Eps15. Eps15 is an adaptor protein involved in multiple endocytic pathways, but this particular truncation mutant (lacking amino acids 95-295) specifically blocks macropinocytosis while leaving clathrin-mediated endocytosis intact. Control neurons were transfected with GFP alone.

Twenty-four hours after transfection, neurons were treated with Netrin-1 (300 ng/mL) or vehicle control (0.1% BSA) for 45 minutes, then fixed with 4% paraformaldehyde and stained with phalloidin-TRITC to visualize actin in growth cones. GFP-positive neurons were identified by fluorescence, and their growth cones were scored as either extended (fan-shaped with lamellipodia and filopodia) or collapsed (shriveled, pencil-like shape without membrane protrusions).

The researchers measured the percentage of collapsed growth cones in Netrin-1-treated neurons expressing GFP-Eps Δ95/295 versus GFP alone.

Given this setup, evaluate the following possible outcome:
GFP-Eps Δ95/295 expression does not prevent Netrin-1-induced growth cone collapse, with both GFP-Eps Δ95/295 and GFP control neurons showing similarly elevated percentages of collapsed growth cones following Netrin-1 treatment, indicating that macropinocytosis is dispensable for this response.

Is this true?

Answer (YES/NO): YES